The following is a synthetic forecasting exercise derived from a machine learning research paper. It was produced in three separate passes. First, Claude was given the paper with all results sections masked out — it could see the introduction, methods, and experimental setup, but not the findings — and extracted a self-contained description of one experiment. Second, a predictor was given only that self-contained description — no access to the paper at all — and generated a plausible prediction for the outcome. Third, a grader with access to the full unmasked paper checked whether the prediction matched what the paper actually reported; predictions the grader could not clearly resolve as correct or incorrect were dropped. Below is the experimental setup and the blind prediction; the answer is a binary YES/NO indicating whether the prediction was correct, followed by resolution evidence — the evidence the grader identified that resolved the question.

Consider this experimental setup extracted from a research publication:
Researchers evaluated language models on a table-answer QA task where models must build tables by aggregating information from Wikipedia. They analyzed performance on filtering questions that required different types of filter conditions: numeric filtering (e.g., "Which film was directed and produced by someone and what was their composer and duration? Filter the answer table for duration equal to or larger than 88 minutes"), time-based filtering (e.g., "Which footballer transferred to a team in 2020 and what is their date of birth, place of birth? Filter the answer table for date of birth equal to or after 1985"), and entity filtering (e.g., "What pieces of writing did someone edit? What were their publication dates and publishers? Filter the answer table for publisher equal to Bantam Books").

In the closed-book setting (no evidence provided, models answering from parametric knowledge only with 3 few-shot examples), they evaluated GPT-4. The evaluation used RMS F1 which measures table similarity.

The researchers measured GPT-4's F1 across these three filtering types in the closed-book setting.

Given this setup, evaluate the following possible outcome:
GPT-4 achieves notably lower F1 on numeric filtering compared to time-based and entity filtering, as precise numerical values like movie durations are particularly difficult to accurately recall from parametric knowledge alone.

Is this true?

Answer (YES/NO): YES